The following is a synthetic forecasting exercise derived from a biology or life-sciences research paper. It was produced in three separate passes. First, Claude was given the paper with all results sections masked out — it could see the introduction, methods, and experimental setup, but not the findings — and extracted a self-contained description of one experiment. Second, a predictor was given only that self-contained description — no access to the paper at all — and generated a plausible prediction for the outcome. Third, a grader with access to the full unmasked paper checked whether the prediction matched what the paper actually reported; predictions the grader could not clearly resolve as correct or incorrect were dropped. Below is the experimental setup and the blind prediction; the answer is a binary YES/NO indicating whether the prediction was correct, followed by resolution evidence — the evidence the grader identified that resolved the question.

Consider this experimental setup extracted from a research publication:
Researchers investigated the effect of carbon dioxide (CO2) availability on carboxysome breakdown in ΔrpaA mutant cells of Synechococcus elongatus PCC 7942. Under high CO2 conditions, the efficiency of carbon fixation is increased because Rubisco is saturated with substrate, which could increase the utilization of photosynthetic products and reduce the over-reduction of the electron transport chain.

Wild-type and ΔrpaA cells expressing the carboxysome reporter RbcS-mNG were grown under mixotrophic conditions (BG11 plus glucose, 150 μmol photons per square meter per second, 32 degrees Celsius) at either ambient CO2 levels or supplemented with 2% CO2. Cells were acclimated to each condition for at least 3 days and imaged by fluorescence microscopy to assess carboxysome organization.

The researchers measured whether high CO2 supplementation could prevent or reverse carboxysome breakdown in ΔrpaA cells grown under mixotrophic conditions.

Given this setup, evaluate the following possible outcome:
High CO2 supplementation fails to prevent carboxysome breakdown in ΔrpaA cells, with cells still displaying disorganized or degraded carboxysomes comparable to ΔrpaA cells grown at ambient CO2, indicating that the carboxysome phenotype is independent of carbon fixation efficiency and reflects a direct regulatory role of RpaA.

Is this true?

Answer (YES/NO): YES